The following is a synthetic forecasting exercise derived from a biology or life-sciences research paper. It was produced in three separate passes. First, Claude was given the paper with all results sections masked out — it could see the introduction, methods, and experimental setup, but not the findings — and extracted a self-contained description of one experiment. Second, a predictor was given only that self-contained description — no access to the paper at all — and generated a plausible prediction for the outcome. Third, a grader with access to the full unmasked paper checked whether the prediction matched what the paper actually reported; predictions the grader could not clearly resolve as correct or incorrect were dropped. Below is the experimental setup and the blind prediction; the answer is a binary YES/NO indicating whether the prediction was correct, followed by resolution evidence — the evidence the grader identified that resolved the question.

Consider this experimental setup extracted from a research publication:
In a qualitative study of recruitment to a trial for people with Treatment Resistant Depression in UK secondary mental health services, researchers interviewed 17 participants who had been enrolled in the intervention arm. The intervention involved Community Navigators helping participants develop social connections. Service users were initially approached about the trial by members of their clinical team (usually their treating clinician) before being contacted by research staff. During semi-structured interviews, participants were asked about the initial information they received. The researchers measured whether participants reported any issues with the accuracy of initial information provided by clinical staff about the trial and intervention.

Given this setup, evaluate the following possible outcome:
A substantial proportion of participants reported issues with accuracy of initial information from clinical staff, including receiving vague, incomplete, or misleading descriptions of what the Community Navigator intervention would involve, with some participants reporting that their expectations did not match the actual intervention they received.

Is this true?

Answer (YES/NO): NO